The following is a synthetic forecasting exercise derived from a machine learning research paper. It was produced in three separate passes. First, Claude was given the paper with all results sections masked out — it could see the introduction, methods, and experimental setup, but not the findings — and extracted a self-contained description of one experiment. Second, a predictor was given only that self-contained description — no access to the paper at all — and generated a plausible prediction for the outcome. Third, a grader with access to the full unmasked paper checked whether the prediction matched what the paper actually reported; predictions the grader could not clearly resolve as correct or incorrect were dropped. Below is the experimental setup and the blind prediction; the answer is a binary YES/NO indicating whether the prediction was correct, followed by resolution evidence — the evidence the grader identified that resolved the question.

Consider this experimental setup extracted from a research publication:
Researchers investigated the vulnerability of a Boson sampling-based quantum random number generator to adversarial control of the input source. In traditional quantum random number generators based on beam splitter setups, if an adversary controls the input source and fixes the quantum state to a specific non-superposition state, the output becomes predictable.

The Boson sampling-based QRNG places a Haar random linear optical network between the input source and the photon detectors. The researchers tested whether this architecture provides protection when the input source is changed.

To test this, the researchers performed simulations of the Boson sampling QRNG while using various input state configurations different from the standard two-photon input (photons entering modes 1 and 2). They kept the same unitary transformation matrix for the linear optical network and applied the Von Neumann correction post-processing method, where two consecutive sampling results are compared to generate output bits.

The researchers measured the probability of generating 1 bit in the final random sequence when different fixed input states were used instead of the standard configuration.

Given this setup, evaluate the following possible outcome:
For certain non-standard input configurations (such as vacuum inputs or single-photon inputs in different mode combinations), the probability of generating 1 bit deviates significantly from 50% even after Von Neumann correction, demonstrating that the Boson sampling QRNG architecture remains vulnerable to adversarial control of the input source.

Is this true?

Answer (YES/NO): NO